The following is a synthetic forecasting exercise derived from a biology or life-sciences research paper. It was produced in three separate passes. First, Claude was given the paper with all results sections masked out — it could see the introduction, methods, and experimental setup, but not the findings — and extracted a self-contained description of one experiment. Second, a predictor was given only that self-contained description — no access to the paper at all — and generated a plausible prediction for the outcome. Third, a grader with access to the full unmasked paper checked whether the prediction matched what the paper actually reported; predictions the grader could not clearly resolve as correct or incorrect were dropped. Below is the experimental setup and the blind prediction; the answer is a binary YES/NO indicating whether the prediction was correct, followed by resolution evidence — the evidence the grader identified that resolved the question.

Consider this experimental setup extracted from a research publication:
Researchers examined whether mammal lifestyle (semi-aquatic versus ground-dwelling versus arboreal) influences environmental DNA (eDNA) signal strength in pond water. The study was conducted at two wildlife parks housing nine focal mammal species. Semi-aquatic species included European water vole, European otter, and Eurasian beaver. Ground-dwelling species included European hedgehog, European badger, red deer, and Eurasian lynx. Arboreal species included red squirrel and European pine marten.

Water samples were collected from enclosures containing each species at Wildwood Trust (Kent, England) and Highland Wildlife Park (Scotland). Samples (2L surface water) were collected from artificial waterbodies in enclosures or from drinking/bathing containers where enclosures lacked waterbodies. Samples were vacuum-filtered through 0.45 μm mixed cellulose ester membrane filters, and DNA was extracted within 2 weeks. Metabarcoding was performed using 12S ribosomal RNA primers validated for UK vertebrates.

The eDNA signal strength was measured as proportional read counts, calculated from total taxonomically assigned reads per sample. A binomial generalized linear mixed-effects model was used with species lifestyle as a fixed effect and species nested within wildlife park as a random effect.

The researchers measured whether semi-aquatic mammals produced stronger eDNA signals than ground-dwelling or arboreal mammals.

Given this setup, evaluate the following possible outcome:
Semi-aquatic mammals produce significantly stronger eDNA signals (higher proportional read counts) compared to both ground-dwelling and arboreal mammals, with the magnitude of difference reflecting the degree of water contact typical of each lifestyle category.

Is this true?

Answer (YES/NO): NO